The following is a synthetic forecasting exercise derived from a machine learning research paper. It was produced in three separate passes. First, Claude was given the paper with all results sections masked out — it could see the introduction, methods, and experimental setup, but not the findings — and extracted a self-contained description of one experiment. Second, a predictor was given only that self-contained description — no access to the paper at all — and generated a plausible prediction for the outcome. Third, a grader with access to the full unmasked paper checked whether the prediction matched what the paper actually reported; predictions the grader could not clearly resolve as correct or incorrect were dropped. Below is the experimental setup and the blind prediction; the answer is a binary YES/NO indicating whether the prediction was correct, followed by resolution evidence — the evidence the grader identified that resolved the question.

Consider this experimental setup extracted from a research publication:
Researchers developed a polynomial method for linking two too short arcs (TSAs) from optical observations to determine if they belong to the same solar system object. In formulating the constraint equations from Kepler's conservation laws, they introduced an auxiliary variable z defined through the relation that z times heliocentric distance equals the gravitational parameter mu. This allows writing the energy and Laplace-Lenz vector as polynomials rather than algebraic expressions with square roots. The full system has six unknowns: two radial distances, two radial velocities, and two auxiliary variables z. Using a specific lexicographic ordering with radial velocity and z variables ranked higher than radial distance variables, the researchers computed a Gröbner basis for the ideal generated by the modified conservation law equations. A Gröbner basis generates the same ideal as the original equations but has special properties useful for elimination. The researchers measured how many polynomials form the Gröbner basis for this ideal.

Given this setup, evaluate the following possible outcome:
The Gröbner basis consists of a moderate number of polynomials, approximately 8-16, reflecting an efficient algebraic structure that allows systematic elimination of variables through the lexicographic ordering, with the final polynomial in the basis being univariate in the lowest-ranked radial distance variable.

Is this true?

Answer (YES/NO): NO